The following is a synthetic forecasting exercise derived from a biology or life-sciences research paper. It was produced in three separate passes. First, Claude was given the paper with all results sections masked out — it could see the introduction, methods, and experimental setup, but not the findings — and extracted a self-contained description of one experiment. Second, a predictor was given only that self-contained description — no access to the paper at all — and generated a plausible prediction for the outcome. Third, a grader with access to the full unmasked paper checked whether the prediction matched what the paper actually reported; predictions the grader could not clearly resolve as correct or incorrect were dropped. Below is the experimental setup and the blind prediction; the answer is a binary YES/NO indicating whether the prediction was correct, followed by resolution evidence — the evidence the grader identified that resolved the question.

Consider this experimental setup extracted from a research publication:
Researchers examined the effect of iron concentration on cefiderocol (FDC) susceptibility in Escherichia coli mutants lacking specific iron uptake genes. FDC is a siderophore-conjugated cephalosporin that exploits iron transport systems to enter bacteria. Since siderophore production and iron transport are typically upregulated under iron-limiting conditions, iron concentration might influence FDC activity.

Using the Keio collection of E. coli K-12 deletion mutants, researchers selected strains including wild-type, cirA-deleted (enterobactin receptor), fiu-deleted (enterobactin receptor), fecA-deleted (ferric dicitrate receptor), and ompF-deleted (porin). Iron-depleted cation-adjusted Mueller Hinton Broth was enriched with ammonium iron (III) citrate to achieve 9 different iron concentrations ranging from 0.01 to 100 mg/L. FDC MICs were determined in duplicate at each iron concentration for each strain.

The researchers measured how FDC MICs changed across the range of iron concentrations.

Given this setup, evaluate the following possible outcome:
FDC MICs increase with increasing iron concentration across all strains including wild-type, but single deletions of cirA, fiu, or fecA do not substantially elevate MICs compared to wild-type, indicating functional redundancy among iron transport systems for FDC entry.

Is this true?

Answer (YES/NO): NO